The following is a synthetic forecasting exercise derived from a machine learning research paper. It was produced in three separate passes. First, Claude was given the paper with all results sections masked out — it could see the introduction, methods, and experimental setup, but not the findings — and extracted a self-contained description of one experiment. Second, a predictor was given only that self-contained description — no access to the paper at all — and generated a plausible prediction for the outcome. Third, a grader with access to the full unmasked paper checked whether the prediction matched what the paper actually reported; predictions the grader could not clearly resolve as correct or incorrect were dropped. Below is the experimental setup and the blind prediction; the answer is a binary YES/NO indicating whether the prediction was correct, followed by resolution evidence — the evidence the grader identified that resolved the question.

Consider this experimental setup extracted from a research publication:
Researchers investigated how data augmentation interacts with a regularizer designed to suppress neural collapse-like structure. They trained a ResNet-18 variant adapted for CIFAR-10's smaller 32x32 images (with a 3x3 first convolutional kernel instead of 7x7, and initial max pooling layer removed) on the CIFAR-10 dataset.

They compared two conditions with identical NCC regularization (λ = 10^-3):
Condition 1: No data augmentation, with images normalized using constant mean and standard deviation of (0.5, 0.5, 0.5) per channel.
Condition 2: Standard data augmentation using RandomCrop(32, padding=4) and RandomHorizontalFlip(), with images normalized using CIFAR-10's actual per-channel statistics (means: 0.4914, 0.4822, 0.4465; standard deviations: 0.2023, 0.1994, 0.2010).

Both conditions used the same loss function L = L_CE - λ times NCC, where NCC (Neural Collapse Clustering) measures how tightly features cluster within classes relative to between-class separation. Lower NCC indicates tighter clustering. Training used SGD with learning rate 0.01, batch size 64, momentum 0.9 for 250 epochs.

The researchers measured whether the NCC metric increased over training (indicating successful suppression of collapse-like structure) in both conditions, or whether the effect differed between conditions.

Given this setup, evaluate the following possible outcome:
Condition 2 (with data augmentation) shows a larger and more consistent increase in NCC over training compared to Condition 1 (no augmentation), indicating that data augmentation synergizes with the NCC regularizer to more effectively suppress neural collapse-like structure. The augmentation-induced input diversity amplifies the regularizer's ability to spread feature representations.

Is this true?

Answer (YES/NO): NO